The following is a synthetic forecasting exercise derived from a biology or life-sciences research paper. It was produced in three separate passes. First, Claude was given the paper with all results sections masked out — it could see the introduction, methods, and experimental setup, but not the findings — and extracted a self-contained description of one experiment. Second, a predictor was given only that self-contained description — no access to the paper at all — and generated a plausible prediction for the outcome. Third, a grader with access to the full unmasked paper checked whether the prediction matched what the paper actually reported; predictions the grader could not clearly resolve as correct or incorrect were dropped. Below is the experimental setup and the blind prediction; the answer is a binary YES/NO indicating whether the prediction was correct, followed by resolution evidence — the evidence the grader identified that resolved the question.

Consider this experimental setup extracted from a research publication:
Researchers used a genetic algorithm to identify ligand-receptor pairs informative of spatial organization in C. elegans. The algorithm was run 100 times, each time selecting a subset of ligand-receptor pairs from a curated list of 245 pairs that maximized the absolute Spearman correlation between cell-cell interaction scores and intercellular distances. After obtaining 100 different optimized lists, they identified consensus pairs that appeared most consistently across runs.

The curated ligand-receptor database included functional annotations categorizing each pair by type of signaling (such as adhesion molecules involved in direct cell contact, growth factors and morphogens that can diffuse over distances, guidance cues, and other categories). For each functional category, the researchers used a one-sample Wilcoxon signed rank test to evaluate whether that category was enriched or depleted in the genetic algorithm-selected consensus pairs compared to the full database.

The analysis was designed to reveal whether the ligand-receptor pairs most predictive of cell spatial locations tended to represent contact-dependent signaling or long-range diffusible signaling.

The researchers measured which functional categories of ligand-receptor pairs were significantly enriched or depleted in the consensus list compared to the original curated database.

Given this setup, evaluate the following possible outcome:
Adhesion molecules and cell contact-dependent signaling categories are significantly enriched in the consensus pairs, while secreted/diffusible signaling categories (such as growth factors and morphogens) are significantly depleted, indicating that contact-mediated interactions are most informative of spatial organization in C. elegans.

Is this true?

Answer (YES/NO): NO